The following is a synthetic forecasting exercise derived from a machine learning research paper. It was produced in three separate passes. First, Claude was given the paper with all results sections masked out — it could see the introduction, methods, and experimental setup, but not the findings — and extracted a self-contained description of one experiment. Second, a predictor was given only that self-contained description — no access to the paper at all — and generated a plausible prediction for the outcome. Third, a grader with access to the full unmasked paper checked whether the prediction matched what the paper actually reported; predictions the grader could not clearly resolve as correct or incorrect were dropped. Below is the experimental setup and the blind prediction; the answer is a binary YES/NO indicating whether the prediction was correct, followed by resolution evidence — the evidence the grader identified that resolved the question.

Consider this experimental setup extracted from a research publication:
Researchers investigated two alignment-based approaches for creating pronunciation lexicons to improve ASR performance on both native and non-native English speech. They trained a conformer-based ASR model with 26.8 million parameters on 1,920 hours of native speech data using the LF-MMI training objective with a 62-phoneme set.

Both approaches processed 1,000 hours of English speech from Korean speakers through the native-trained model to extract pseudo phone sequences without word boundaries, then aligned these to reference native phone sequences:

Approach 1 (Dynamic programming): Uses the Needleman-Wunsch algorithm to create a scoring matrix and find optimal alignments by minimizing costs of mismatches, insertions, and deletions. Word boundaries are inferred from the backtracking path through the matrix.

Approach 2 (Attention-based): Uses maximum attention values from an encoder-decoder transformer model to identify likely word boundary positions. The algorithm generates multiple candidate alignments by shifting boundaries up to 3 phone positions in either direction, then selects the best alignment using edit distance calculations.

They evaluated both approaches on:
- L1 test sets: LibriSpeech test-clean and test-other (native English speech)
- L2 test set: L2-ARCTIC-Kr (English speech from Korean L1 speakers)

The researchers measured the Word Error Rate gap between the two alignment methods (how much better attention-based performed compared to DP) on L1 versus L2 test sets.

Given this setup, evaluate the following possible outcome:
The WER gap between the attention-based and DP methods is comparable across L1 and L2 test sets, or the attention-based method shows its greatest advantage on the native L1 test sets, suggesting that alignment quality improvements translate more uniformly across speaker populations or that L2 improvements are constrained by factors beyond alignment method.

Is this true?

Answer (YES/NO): NO